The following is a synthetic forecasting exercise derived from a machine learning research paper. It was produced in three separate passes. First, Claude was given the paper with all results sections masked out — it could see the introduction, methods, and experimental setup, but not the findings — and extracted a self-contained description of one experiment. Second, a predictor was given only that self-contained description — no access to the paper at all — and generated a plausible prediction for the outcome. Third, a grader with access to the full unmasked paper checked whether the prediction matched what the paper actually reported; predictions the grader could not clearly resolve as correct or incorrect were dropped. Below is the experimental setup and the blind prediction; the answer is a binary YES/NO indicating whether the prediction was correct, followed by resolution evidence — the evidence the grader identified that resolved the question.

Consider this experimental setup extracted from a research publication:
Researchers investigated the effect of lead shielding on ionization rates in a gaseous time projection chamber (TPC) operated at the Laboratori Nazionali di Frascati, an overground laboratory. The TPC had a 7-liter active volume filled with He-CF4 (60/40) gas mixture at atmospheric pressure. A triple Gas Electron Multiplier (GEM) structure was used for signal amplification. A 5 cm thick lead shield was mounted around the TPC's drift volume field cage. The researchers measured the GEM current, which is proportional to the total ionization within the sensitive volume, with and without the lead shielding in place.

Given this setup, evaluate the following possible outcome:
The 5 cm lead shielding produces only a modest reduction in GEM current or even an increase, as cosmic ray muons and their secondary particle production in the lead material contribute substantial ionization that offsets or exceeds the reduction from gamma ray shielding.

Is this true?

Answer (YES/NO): NO